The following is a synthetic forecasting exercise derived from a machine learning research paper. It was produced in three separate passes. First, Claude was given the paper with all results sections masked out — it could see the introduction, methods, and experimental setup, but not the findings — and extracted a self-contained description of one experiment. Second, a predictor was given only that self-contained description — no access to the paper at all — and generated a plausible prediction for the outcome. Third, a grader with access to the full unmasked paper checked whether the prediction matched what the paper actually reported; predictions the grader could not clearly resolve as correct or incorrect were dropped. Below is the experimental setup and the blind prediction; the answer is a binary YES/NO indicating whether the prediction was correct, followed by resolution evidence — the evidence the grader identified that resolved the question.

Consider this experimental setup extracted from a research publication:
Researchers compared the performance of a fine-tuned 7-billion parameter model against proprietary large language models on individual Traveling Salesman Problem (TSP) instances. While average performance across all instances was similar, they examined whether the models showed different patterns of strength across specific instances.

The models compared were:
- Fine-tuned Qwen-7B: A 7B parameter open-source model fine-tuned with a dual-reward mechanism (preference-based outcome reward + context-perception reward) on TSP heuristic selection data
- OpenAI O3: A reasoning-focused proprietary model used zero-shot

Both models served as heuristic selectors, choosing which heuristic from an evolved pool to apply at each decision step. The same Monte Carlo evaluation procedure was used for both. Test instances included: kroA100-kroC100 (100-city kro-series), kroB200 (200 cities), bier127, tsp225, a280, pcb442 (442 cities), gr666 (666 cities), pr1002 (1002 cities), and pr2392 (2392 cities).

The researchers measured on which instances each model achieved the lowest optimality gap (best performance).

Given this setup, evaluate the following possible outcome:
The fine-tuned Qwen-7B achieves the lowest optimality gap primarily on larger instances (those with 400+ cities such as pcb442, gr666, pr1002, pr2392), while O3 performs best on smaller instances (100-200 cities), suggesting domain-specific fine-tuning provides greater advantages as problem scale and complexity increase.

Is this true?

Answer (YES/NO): NO